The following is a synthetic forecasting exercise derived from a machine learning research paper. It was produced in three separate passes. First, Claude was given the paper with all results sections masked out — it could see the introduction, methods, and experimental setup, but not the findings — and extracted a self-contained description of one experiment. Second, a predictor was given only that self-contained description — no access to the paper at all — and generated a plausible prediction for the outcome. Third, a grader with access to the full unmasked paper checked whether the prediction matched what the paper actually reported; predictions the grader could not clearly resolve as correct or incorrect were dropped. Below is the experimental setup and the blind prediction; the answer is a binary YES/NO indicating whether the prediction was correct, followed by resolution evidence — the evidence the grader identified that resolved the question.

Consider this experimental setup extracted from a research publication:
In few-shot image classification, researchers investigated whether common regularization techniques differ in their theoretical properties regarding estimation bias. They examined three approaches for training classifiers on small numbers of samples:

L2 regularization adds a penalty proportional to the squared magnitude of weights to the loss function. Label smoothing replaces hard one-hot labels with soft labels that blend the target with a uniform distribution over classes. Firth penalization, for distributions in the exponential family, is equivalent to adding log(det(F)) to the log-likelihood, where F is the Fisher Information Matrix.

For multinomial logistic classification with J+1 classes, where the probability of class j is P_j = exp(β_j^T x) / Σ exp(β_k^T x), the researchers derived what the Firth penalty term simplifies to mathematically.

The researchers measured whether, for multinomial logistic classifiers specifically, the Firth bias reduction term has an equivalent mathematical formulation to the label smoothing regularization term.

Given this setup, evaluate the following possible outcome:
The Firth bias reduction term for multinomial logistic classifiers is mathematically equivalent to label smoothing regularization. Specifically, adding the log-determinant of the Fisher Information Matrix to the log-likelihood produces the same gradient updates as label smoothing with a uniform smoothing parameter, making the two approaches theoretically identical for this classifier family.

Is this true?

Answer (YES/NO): NO